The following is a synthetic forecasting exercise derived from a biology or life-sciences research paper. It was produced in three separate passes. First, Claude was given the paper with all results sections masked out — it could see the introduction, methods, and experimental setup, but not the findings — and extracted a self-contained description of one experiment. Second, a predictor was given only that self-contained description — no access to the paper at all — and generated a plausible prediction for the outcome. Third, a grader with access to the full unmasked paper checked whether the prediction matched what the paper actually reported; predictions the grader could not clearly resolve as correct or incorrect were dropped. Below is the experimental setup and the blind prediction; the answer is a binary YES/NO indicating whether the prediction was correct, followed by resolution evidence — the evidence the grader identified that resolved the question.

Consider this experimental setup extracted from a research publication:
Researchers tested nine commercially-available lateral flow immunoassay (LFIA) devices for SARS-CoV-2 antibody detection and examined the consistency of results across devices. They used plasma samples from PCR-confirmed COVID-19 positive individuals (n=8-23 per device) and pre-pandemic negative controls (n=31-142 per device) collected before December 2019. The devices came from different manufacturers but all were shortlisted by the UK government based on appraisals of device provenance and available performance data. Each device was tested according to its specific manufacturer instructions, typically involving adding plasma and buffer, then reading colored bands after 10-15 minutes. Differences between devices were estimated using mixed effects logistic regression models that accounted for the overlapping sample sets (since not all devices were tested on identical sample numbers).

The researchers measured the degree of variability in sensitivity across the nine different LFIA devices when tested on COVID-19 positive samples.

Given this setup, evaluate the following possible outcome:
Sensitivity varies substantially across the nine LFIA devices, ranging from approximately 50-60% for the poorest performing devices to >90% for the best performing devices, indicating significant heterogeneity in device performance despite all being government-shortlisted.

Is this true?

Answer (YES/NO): NO